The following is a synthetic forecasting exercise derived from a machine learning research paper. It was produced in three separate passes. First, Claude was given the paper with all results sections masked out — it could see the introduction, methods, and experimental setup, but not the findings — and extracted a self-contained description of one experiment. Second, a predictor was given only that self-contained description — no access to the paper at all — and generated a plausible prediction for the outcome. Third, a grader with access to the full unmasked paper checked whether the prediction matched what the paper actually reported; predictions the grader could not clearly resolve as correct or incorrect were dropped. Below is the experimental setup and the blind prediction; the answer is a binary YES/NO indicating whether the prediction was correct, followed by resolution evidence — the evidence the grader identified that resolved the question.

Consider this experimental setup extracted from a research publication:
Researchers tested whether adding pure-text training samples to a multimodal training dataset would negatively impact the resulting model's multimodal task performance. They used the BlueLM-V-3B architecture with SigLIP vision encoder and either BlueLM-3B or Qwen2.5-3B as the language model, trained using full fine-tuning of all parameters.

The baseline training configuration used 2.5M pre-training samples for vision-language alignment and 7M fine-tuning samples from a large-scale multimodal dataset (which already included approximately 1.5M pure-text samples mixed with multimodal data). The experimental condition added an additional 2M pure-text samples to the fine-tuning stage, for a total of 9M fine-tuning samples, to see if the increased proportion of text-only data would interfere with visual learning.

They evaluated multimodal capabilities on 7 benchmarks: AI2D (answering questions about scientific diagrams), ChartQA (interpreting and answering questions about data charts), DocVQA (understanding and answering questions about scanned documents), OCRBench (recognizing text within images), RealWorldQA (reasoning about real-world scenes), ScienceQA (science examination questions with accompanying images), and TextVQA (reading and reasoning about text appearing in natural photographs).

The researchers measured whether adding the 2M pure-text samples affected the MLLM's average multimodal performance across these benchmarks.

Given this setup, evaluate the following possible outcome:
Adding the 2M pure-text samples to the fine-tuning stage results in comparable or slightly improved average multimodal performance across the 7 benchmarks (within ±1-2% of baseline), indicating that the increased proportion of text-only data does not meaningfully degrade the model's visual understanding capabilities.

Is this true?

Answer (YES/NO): YES